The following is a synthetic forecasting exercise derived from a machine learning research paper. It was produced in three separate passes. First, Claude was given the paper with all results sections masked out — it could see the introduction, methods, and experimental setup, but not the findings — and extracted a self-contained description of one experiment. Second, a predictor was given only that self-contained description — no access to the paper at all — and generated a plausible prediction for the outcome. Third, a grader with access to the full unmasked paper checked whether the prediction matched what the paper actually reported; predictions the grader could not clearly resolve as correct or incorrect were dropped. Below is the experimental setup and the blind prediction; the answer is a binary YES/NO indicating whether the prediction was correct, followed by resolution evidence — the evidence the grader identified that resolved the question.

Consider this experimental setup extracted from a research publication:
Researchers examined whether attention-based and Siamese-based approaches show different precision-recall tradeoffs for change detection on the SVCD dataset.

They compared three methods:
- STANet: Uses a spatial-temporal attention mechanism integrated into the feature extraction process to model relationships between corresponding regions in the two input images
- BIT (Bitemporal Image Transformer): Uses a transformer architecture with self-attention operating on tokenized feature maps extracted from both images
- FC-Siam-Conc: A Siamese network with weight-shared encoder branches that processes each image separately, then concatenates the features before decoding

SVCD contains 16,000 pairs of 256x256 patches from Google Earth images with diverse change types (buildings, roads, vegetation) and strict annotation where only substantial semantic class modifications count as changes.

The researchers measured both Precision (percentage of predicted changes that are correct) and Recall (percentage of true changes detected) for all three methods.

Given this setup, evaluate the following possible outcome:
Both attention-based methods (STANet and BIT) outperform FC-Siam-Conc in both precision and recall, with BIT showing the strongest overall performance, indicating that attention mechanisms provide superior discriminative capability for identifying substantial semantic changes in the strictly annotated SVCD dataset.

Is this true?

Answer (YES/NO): YES